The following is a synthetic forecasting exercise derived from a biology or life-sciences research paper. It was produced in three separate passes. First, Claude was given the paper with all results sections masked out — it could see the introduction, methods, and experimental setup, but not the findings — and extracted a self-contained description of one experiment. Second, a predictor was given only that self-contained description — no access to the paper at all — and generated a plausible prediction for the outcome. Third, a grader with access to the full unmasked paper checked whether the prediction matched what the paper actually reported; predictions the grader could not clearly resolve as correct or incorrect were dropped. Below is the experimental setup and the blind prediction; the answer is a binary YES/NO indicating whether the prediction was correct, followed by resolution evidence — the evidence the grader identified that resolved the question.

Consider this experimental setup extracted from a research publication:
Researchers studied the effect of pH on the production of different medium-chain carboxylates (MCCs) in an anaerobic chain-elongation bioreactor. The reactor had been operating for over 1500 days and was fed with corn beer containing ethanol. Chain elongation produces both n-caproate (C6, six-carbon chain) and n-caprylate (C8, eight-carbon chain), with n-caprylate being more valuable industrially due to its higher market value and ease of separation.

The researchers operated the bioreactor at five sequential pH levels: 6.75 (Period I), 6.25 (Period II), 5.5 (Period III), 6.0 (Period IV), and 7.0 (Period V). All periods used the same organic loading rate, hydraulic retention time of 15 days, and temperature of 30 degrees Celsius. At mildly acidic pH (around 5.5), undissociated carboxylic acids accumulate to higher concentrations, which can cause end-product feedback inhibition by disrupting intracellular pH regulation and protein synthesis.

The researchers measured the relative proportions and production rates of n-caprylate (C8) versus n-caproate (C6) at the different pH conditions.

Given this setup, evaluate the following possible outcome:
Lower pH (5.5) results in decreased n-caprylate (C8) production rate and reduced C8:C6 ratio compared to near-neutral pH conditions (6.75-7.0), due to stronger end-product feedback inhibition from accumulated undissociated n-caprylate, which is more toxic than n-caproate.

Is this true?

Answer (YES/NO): YES